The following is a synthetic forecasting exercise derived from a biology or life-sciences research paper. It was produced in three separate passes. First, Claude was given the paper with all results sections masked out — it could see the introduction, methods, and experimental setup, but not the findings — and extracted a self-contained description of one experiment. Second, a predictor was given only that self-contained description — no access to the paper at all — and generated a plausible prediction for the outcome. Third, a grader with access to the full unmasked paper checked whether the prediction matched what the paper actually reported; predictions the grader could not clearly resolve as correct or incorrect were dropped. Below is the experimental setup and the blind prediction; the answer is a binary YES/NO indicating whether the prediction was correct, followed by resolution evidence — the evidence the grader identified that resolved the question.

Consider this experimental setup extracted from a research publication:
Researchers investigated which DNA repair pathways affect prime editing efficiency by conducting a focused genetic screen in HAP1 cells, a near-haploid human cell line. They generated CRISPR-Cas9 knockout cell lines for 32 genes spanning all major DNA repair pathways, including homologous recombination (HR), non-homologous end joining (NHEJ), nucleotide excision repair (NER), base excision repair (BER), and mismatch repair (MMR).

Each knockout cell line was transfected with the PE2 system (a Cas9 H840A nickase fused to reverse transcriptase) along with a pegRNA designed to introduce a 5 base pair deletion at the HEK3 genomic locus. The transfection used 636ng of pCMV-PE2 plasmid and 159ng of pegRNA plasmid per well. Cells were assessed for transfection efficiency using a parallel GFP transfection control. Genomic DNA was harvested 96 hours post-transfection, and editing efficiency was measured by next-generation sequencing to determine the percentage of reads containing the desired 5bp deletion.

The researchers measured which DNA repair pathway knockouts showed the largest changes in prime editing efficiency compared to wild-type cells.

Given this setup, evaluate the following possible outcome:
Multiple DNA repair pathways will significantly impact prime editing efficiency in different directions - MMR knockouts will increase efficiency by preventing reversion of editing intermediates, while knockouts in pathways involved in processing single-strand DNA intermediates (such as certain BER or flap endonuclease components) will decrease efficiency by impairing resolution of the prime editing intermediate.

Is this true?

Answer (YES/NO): NO